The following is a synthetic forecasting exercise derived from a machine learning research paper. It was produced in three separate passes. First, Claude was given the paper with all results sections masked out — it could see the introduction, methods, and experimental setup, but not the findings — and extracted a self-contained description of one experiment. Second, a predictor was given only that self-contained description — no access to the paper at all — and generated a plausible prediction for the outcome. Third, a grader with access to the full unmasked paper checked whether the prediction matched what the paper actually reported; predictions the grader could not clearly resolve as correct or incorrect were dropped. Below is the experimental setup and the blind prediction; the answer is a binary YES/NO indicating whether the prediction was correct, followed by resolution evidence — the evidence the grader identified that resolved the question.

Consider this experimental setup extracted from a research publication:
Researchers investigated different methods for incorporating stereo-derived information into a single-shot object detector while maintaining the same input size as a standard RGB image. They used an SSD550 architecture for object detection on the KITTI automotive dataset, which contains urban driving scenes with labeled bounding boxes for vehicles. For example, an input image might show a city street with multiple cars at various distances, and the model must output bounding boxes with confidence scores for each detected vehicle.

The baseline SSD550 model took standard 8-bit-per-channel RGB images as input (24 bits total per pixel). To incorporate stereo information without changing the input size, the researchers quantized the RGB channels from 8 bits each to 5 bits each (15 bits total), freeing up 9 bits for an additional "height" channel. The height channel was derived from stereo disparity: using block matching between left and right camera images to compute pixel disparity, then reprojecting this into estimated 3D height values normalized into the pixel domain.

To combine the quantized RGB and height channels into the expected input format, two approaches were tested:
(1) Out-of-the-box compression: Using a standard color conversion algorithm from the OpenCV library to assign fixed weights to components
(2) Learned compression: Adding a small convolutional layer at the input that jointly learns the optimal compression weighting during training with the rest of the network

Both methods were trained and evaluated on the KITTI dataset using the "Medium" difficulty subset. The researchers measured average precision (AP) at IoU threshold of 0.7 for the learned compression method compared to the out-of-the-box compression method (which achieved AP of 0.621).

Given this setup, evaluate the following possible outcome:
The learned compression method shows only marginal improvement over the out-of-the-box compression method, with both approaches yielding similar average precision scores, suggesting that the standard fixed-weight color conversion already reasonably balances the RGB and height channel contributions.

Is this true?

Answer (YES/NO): NO